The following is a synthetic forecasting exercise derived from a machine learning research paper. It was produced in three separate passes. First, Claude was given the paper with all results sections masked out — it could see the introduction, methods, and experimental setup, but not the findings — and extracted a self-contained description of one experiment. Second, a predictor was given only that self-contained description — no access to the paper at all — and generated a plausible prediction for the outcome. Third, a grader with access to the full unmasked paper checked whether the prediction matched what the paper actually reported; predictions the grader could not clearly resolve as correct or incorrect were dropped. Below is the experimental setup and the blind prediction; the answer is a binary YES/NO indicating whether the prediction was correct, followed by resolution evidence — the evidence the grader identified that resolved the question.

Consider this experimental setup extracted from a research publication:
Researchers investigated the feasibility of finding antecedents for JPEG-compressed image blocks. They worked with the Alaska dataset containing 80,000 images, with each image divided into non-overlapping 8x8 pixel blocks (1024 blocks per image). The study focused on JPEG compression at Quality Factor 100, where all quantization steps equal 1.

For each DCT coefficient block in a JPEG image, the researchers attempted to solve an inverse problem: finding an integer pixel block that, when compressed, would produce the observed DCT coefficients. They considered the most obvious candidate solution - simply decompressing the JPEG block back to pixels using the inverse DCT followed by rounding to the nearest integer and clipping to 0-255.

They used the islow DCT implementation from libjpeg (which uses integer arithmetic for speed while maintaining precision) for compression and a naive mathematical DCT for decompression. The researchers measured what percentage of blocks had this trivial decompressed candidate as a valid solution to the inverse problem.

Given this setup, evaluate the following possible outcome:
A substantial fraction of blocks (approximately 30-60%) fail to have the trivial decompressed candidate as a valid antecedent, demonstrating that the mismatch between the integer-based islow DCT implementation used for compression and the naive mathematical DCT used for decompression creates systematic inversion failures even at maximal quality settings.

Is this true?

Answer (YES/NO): NO